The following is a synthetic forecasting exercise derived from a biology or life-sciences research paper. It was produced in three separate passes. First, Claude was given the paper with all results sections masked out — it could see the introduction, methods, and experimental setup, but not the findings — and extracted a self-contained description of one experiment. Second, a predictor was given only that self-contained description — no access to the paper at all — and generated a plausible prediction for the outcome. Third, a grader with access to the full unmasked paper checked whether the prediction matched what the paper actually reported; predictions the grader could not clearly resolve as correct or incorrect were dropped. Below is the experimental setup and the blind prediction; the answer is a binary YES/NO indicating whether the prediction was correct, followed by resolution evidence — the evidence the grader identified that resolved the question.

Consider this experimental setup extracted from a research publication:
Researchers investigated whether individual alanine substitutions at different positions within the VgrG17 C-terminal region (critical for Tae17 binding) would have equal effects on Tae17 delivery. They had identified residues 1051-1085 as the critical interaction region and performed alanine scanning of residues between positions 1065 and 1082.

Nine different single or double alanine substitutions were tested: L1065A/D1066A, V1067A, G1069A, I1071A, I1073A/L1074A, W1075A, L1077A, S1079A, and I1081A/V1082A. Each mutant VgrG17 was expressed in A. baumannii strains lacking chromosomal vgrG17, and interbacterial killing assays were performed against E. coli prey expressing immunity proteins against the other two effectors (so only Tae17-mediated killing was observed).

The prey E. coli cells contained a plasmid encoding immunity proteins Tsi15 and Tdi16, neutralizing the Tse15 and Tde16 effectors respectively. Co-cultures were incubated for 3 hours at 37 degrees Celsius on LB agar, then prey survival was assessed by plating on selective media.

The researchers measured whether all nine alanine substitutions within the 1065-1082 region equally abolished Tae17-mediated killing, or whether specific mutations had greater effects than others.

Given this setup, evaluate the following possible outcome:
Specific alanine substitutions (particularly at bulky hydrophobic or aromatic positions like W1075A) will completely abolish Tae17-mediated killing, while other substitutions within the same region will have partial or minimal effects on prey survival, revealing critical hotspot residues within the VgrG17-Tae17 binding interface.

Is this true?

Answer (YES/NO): YES